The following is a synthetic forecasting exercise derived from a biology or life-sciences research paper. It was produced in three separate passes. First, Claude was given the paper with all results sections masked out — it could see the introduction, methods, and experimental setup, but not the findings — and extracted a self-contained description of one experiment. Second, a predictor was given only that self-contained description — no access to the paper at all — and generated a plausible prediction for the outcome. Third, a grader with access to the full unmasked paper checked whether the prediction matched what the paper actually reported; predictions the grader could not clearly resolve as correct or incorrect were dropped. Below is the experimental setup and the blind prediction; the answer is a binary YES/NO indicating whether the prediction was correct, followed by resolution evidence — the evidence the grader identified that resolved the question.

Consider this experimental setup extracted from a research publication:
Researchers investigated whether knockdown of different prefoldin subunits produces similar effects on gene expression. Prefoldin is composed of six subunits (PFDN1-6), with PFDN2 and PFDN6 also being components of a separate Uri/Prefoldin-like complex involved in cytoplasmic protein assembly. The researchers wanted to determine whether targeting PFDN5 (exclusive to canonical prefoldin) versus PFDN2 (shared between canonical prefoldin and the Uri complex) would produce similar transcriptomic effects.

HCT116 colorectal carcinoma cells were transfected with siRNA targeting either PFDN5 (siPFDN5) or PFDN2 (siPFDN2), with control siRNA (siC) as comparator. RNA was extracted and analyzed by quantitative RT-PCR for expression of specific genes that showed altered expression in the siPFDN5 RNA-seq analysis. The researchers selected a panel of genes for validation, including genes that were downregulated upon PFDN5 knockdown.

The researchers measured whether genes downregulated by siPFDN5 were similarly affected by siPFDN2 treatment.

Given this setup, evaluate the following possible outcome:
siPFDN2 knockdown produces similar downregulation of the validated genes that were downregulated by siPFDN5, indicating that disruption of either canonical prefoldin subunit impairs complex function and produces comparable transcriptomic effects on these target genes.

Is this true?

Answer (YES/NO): YES